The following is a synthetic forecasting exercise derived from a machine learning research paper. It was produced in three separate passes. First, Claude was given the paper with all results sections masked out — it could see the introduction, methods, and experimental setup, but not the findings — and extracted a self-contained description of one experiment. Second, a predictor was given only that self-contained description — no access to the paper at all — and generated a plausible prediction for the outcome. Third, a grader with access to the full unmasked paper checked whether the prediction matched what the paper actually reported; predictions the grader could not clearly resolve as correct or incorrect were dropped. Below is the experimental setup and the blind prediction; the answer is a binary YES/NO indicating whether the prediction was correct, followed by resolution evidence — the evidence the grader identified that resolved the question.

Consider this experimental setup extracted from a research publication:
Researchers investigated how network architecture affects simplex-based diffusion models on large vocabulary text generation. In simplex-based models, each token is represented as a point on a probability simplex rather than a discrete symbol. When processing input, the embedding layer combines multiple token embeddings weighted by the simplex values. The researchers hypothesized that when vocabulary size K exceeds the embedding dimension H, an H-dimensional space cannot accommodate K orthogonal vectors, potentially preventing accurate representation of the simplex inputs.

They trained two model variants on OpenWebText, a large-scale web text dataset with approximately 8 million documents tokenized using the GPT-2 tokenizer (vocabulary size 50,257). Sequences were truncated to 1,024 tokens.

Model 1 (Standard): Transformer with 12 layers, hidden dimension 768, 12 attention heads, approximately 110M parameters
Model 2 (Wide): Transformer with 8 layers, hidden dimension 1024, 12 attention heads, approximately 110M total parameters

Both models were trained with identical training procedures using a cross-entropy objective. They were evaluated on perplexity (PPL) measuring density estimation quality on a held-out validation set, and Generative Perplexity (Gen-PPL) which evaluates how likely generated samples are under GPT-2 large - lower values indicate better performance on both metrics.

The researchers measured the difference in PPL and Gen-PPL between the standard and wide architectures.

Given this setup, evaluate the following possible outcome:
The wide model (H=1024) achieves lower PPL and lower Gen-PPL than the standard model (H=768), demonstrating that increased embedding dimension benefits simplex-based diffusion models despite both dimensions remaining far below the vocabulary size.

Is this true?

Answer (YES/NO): YES